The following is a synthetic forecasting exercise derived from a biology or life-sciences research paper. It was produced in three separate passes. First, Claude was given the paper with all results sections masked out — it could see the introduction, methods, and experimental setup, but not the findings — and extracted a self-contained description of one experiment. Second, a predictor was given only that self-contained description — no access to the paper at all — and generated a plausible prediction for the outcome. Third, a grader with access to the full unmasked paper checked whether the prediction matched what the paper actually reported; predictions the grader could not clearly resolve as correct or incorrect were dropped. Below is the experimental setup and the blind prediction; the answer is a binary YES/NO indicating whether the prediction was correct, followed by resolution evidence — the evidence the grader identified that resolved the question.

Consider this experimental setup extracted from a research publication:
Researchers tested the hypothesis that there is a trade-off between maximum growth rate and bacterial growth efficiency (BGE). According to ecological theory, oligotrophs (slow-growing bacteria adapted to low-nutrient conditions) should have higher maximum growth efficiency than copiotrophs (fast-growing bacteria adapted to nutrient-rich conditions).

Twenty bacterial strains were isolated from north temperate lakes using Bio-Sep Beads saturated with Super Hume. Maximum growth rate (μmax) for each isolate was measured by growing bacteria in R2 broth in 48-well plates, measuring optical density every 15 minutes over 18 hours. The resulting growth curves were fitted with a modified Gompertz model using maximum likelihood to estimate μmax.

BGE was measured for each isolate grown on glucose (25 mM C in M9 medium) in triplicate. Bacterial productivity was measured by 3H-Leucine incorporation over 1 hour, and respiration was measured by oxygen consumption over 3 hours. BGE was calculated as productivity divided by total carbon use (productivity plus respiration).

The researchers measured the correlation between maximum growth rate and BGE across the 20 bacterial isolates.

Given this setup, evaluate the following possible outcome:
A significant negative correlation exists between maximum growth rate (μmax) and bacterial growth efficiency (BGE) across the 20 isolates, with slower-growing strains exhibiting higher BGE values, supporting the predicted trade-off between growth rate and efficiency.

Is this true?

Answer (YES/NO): NO